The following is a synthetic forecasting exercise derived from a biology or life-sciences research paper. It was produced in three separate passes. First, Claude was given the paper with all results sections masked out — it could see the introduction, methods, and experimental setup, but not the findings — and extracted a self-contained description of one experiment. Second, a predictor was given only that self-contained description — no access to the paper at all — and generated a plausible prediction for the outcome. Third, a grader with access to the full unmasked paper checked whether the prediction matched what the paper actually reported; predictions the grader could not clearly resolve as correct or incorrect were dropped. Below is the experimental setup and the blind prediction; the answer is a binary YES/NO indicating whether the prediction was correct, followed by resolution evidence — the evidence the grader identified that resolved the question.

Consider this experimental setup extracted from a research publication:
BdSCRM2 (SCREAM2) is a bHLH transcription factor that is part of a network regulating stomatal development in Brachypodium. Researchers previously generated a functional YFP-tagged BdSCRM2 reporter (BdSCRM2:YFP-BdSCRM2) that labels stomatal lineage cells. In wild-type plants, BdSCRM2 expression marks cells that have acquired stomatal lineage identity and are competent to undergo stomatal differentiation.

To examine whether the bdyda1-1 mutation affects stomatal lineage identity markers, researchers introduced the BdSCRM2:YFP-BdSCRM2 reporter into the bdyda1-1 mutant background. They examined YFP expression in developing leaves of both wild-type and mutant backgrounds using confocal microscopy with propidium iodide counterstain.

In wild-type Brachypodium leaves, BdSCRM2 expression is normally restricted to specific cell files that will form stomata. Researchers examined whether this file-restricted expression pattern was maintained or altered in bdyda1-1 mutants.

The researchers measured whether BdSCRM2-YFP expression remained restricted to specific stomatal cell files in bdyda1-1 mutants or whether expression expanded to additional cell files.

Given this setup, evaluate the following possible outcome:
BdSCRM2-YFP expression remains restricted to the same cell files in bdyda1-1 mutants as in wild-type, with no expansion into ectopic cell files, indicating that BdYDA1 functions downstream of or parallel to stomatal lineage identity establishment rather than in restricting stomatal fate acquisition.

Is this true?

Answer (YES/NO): NO